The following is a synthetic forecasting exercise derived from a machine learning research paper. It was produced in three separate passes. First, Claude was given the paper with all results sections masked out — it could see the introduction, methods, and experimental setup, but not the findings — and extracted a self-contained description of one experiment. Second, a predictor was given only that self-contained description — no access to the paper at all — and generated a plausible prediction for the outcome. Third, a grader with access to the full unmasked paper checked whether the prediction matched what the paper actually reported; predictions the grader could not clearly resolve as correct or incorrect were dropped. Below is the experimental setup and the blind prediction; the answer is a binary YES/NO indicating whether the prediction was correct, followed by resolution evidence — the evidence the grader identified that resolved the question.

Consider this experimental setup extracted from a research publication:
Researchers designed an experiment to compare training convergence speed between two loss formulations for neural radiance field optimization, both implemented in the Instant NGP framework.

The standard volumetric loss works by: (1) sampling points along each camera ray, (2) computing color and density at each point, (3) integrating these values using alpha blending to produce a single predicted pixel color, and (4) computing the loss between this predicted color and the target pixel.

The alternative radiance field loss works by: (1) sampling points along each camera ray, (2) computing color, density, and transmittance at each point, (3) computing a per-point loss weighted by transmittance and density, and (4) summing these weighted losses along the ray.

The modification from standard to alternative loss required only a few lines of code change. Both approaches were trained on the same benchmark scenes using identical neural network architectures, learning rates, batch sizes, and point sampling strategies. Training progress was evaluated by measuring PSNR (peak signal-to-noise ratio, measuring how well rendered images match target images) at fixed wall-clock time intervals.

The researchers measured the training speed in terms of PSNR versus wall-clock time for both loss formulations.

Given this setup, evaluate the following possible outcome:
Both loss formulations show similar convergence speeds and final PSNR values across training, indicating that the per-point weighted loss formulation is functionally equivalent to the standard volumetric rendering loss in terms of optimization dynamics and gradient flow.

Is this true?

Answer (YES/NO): NO